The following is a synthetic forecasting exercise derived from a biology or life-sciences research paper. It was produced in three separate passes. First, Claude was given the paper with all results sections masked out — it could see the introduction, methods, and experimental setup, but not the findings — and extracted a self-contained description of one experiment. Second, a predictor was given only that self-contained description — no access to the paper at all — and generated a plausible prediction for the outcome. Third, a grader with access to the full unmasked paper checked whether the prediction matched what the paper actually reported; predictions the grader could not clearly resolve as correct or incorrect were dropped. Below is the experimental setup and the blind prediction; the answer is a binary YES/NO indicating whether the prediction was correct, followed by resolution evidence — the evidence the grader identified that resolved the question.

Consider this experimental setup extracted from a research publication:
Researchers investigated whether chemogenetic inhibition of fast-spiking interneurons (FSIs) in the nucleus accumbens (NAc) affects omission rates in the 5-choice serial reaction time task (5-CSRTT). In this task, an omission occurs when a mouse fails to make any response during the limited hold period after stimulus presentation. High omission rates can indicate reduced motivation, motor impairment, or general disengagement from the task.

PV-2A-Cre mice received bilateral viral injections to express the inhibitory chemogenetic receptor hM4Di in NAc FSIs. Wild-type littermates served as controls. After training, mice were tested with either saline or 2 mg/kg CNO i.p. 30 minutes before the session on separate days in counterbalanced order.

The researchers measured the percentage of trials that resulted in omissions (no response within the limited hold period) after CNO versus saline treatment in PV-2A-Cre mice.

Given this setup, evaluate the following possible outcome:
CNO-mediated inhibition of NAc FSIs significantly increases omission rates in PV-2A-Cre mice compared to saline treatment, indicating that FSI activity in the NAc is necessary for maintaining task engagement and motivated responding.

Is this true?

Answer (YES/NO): NO